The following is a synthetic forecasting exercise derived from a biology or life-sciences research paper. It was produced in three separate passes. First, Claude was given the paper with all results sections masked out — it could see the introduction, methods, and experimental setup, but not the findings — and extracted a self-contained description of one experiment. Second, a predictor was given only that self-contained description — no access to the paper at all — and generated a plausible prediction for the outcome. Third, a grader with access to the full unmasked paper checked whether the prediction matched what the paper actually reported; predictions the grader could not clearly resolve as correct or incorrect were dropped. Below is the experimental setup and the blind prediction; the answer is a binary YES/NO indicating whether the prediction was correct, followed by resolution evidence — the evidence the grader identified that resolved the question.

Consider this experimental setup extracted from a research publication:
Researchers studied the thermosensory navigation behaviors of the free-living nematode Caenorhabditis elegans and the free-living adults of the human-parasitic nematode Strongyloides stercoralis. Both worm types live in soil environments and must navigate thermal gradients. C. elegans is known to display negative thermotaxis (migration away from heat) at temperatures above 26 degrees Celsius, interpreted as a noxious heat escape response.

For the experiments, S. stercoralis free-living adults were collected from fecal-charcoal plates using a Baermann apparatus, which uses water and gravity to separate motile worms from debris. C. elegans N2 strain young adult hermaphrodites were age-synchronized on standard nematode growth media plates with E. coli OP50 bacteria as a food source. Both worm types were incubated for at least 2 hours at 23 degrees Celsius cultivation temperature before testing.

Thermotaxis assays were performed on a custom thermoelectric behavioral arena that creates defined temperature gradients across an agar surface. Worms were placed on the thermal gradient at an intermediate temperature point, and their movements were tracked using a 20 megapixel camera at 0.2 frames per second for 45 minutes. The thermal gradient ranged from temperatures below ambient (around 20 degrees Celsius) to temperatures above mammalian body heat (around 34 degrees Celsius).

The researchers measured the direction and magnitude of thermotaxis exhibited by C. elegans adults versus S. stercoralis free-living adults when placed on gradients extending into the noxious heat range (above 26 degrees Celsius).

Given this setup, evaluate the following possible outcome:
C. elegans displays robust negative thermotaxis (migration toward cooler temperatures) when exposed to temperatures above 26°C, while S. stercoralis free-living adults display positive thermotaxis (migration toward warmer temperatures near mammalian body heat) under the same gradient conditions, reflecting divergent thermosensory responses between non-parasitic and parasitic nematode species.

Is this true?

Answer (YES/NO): YES